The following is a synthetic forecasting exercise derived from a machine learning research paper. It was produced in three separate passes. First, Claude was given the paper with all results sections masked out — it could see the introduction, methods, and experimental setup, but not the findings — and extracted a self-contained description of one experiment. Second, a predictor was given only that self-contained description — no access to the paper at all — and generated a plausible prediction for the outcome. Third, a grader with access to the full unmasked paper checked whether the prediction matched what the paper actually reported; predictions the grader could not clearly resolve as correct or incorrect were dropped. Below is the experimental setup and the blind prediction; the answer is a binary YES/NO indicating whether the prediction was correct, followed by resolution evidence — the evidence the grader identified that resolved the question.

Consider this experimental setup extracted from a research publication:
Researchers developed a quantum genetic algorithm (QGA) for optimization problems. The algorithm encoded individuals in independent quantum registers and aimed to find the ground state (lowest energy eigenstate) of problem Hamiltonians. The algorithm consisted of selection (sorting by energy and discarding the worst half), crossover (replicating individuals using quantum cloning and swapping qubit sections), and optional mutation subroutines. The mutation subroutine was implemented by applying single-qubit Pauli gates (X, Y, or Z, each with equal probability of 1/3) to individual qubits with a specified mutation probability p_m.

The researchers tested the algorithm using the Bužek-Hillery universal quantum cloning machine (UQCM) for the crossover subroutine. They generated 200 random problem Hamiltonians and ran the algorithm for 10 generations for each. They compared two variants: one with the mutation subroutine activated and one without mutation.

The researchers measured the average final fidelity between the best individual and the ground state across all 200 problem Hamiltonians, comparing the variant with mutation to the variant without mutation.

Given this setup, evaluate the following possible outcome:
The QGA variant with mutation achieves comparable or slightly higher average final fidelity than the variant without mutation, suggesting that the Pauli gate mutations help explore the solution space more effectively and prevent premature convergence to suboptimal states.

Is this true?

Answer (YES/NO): NO